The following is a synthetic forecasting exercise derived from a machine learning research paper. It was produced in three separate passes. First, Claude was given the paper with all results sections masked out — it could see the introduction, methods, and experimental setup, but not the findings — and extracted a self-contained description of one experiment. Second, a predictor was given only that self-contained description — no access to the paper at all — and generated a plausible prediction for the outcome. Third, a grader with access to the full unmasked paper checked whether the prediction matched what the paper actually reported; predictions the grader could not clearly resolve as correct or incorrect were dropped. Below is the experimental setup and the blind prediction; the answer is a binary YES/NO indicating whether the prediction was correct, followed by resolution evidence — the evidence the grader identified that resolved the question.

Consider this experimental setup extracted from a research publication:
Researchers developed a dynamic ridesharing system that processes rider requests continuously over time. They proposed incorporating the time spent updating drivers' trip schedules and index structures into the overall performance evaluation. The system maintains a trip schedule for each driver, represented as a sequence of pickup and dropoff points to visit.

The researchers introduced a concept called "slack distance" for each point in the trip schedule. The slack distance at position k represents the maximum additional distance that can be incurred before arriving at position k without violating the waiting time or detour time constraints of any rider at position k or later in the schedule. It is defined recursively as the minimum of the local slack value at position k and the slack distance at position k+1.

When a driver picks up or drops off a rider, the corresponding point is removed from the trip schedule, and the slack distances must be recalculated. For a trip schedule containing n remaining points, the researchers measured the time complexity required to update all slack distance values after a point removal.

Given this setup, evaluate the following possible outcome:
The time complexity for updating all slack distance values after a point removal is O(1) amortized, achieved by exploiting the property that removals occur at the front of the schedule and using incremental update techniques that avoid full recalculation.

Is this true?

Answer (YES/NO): NO